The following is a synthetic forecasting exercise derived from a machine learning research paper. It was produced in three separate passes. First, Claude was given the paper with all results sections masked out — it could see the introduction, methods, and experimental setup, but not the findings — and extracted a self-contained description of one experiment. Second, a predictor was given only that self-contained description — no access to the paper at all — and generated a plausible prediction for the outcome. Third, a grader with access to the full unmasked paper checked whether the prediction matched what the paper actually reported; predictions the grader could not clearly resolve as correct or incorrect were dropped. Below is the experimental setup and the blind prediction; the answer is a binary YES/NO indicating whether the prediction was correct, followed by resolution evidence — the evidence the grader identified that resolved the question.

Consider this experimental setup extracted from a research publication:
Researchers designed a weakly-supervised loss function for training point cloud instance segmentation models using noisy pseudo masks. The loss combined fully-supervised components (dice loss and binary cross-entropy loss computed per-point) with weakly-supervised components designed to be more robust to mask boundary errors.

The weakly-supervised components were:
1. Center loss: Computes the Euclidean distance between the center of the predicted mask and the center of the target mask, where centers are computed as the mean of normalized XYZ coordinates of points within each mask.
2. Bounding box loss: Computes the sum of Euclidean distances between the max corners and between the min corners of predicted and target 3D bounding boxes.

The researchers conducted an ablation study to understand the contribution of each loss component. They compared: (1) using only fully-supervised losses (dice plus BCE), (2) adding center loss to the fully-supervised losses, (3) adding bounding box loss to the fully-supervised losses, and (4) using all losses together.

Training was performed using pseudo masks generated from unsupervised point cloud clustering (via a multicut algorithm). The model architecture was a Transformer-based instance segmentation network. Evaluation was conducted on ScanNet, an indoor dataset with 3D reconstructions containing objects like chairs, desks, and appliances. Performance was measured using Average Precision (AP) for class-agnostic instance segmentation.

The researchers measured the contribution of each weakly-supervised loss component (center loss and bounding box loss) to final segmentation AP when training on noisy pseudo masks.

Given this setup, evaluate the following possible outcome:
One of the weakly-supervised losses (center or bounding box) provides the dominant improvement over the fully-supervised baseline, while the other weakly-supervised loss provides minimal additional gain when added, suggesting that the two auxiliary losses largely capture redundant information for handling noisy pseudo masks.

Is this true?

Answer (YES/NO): NO